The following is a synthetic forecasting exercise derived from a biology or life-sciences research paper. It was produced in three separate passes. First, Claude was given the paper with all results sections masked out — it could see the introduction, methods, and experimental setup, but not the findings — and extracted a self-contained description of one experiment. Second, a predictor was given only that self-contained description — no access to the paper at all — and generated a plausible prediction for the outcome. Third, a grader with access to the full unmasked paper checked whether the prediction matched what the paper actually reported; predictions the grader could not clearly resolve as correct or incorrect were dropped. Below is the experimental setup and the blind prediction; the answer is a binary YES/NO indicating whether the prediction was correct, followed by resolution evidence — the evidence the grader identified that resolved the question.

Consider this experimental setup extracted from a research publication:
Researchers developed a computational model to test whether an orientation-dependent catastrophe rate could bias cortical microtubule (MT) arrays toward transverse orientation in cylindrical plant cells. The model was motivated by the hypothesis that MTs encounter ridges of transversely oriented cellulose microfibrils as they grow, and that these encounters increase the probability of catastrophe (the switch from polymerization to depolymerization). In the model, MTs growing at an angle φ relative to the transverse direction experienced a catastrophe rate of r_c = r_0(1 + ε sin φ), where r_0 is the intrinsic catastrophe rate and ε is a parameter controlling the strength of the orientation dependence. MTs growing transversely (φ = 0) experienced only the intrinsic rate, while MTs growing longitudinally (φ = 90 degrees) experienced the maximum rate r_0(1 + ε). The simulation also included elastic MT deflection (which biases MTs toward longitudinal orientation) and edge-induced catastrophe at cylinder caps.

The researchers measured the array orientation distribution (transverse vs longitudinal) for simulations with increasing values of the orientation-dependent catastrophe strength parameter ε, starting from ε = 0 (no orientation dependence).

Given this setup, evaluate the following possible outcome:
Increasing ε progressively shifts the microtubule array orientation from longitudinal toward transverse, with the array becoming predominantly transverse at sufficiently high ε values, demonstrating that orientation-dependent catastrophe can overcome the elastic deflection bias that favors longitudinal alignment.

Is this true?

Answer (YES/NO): YES